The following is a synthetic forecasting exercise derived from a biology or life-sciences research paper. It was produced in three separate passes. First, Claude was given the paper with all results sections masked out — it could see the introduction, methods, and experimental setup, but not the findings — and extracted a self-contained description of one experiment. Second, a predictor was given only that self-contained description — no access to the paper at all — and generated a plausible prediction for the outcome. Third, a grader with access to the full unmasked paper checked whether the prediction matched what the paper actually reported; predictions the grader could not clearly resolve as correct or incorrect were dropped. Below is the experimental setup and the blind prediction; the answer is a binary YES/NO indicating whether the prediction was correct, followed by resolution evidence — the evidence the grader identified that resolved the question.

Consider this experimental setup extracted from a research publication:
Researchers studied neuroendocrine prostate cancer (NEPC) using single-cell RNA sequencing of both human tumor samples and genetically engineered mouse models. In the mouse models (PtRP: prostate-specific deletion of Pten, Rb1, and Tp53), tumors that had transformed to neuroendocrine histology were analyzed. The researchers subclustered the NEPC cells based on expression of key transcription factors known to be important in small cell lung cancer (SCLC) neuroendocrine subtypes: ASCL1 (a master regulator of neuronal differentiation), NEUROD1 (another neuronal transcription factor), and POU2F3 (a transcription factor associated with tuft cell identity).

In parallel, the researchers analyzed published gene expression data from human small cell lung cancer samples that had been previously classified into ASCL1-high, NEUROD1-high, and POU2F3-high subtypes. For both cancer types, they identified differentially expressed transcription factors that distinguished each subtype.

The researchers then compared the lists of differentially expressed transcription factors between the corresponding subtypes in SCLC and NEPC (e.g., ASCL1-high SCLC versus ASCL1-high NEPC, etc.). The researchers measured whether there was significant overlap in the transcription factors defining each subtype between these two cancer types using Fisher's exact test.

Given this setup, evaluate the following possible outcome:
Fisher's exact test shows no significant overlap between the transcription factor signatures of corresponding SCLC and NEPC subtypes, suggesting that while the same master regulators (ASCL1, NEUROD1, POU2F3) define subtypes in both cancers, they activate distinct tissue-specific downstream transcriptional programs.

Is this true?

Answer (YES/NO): NO